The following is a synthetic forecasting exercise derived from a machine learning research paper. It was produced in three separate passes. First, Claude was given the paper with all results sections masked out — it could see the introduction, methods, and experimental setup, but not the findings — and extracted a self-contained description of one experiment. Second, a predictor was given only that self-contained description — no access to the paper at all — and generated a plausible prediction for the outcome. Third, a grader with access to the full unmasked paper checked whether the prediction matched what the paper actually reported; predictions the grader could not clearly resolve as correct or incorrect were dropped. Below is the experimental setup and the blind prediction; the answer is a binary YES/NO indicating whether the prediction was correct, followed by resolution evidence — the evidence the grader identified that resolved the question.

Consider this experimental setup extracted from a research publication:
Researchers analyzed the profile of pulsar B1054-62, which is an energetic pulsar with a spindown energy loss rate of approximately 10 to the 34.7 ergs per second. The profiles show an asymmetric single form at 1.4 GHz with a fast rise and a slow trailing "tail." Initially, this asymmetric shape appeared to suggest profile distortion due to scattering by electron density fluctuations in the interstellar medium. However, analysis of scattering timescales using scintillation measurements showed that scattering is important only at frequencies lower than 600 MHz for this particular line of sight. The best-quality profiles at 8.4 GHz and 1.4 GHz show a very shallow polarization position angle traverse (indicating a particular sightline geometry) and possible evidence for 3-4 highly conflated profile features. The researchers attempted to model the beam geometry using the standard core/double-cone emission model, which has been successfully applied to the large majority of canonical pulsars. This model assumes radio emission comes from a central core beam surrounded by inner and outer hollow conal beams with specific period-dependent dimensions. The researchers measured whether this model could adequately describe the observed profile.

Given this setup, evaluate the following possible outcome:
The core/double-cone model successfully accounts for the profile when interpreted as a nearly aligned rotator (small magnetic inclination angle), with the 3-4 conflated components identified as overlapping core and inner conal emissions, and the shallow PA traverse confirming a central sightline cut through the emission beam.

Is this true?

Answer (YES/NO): NO